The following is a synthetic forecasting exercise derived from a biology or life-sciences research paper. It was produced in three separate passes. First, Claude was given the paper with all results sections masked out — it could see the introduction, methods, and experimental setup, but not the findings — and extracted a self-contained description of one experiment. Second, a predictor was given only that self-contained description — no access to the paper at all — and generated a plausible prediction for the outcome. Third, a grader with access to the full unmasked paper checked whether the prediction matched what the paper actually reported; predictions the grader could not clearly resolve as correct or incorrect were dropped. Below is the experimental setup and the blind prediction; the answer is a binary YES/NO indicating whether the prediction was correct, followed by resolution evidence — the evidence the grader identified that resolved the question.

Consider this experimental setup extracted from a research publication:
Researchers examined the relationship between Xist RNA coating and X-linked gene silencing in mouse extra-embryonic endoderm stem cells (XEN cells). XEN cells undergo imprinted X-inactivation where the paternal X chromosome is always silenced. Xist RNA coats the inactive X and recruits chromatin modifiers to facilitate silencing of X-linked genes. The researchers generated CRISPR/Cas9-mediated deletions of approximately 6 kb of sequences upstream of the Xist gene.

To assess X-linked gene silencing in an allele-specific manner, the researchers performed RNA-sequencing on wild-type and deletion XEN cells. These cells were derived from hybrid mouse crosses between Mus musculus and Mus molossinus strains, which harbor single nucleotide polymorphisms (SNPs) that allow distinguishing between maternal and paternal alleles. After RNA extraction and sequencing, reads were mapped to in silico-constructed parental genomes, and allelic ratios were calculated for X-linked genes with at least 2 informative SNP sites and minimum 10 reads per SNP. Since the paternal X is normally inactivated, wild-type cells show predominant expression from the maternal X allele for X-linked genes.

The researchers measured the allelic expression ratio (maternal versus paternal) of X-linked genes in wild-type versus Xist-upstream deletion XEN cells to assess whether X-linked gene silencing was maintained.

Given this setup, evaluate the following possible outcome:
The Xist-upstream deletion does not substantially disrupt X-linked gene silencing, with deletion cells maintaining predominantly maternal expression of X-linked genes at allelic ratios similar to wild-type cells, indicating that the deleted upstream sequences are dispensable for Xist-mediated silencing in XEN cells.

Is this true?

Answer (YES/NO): YES